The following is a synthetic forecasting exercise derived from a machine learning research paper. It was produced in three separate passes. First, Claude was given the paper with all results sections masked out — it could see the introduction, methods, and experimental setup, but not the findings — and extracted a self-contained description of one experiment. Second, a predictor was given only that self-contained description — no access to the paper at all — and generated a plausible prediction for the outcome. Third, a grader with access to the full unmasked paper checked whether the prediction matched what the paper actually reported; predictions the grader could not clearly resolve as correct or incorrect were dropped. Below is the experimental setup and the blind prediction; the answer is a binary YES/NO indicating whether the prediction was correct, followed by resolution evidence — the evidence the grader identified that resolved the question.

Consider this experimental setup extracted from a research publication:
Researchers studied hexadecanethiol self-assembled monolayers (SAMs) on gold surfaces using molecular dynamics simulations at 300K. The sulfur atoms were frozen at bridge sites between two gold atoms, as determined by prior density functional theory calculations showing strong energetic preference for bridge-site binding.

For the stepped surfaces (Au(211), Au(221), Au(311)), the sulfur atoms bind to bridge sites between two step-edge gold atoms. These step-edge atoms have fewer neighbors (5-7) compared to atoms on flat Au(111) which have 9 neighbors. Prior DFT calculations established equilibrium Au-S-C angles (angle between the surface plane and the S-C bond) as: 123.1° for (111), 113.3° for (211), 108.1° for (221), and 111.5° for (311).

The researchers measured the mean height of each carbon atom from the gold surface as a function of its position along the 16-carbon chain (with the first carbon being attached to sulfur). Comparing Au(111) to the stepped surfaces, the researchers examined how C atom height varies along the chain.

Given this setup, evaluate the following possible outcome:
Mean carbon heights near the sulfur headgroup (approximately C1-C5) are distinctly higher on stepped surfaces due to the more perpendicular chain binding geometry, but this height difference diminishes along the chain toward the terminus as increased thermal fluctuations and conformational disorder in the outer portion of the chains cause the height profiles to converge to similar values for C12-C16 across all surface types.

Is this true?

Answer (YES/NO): NO